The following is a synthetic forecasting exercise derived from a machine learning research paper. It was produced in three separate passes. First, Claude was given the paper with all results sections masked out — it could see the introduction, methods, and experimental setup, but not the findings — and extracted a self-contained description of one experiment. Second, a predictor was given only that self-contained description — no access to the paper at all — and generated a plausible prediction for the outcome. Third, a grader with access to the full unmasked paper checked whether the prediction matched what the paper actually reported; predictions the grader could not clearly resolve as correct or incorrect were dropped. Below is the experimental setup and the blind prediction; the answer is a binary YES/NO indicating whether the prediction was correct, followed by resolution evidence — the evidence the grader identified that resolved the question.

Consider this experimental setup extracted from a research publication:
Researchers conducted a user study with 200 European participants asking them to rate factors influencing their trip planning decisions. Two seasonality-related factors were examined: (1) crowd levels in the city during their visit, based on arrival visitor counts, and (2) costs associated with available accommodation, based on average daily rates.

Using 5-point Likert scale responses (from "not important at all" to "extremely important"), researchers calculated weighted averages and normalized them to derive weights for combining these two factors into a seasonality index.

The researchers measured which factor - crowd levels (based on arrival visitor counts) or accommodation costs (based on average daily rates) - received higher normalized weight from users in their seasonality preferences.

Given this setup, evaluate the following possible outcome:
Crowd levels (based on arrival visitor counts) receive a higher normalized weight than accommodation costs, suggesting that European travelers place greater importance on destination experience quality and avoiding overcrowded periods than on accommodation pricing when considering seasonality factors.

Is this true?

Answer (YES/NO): NO